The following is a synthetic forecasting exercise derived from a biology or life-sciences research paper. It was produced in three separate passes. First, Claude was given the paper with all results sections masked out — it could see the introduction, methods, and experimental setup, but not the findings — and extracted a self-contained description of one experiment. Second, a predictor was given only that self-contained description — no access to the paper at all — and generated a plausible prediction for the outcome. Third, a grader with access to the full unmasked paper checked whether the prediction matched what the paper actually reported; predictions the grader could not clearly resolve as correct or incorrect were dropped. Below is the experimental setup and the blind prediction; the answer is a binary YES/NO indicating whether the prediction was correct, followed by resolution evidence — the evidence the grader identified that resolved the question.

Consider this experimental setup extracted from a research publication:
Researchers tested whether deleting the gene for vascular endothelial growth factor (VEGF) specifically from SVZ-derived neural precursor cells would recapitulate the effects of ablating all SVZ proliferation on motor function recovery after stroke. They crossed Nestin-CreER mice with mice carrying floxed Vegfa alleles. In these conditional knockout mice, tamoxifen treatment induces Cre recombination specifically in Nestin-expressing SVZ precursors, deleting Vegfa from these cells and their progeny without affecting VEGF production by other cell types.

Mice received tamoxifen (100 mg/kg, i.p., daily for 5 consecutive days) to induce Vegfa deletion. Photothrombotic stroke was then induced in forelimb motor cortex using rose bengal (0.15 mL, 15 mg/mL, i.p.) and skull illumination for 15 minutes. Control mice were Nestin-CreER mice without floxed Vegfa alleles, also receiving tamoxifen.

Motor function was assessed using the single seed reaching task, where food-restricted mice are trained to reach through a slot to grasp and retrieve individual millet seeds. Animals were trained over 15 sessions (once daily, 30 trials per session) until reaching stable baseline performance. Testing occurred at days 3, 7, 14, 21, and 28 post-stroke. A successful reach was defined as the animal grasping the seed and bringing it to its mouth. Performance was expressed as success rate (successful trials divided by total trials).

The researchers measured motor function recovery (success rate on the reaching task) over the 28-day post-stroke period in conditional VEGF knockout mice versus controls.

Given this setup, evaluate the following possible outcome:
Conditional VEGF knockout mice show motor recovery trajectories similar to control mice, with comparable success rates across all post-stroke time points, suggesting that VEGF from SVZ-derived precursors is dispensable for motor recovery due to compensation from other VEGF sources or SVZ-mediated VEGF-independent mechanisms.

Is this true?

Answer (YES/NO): NO